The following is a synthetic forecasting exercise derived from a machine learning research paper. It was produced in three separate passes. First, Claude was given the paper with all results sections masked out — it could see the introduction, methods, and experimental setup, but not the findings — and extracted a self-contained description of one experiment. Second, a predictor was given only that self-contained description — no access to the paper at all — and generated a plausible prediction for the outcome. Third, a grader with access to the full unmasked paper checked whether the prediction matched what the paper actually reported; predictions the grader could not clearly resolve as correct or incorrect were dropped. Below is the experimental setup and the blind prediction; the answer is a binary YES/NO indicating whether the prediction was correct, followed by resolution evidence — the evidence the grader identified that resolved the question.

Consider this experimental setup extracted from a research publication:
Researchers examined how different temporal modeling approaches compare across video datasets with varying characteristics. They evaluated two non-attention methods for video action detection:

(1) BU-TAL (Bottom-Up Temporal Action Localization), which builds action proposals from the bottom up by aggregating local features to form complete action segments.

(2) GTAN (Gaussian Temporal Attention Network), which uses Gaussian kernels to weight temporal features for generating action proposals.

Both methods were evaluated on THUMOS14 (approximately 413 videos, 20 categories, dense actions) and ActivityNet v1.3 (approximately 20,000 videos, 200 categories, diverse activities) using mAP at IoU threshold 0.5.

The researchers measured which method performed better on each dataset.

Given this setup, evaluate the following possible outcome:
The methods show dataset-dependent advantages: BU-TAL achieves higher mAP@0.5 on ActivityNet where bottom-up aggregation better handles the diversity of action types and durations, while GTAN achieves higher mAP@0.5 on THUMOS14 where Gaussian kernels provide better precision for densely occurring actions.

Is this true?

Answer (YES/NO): NO